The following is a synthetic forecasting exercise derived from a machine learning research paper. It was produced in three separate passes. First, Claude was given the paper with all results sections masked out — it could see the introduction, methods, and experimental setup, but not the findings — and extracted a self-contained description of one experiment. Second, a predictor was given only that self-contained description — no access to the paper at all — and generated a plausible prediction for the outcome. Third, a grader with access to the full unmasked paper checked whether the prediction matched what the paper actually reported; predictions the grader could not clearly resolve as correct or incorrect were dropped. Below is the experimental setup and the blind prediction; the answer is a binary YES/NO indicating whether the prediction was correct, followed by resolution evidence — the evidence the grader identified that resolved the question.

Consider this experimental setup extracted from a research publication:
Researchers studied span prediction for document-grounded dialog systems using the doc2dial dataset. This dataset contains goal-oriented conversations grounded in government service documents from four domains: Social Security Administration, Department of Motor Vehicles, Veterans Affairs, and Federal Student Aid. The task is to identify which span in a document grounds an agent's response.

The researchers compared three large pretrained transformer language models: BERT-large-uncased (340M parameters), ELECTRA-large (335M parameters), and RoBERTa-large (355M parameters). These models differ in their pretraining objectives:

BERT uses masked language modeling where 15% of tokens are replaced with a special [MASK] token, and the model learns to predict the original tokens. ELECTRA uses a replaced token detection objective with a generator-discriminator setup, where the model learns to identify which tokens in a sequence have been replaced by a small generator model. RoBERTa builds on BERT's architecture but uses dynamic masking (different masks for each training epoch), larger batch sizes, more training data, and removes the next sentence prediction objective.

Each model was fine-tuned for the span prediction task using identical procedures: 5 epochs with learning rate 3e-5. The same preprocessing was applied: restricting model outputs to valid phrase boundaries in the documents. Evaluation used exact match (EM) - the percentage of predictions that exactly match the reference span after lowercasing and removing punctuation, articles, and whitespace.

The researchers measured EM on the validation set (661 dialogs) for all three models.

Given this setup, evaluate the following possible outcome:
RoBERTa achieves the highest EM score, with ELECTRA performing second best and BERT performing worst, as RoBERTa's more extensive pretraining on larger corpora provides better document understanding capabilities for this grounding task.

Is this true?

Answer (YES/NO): YES